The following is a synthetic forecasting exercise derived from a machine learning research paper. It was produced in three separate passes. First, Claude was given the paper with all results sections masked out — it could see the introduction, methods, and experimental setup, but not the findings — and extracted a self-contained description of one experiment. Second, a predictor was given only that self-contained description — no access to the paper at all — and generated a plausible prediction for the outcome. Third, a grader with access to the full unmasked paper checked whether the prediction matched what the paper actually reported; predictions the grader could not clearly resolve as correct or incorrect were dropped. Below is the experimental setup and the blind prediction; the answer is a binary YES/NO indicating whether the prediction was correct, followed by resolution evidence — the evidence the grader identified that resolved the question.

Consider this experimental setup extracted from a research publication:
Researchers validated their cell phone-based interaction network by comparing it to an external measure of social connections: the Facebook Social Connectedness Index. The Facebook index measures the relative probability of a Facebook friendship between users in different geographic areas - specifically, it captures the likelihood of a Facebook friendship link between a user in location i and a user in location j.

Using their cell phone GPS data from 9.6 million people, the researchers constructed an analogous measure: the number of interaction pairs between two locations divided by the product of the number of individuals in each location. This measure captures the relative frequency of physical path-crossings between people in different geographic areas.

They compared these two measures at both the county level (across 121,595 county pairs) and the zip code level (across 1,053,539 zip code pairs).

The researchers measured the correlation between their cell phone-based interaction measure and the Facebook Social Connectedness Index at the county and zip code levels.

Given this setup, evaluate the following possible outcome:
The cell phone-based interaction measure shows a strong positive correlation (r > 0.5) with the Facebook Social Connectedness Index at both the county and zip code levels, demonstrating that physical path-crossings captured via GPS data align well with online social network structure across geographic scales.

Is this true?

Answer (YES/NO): YES